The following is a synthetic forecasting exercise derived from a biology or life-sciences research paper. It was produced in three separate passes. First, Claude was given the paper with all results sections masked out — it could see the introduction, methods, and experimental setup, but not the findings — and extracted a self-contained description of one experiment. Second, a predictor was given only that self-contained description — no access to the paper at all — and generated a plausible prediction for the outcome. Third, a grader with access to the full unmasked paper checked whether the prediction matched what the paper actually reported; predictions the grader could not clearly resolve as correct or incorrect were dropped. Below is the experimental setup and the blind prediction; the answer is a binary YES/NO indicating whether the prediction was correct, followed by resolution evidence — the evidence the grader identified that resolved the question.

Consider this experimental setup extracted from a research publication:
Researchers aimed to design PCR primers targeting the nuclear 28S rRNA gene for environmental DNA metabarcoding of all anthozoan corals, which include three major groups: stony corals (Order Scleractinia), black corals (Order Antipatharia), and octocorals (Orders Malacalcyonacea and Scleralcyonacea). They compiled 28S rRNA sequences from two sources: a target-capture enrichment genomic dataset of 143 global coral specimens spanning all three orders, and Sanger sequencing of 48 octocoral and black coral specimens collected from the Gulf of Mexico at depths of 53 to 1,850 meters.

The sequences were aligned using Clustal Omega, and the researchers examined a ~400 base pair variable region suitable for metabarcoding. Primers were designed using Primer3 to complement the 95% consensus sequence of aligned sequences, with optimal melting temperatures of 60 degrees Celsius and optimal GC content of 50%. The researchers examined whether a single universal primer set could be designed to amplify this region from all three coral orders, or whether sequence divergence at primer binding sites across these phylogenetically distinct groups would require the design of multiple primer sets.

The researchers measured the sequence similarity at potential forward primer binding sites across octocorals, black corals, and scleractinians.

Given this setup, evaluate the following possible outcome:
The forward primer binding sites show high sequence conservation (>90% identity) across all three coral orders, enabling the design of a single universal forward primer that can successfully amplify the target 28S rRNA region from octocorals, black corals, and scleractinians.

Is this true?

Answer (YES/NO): NO